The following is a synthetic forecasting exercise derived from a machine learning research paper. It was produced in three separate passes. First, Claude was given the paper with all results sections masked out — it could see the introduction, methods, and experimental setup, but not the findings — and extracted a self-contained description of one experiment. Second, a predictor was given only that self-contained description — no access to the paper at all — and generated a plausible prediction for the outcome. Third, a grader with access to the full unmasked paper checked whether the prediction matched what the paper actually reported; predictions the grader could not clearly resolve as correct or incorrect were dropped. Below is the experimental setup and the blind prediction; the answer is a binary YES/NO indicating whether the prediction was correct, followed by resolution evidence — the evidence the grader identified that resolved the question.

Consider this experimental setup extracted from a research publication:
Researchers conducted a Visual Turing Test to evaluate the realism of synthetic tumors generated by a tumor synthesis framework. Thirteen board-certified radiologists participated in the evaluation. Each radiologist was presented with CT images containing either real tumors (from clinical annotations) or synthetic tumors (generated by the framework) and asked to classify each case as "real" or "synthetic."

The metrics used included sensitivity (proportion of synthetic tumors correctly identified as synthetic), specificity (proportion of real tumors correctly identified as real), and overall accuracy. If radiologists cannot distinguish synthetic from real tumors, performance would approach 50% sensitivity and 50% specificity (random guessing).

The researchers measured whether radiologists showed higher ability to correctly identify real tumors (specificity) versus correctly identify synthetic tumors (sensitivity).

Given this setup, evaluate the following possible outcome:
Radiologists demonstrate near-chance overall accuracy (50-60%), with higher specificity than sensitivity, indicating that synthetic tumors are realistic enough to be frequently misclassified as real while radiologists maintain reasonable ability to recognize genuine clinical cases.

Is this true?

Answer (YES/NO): NO